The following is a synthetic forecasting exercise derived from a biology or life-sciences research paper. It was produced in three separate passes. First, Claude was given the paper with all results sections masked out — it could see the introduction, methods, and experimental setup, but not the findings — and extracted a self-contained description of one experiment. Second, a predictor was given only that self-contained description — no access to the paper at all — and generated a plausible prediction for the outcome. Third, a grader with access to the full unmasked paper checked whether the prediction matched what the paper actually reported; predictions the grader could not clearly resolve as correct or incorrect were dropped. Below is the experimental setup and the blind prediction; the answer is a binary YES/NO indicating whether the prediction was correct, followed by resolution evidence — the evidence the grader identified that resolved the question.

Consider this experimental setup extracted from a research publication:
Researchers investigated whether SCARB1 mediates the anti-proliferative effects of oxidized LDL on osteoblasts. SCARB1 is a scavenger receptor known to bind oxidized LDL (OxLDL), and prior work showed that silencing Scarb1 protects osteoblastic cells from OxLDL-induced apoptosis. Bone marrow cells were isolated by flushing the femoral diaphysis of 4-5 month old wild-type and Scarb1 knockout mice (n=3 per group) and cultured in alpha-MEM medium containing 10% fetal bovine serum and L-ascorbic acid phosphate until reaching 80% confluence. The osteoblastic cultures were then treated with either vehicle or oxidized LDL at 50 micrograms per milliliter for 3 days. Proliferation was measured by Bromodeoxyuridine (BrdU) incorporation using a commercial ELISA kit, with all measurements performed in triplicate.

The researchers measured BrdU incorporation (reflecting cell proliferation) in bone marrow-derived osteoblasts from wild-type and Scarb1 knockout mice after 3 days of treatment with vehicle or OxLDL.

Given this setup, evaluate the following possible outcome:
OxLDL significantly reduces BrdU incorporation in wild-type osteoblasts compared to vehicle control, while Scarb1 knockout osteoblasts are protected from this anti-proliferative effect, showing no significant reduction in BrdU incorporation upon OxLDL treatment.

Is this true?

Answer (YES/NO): YES